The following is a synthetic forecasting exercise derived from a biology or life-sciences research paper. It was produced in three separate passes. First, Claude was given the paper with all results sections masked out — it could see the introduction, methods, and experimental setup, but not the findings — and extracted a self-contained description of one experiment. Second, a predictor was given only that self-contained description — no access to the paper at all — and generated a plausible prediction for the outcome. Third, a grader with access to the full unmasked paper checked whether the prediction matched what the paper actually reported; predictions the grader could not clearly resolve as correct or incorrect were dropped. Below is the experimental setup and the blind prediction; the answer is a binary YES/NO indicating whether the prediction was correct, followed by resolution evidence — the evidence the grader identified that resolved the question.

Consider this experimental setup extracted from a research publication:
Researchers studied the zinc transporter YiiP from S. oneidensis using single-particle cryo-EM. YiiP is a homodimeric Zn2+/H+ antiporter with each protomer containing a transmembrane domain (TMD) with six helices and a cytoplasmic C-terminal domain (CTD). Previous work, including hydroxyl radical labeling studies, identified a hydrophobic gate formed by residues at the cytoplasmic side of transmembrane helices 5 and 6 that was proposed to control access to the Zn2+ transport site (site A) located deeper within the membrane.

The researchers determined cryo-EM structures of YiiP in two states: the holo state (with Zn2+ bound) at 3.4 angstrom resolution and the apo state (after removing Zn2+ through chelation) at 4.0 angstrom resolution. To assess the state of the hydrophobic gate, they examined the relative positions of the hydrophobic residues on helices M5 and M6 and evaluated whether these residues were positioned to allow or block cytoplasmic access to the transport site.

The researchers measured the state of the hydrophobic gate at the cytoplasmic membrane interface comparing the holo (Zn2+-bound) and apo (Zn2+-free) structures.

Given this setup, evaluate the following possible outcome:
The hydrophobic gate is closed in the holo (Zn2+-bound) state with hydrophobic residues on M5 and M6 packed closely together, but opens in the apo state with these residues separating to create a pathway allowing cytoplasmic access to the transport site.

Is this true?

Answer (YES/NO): NO